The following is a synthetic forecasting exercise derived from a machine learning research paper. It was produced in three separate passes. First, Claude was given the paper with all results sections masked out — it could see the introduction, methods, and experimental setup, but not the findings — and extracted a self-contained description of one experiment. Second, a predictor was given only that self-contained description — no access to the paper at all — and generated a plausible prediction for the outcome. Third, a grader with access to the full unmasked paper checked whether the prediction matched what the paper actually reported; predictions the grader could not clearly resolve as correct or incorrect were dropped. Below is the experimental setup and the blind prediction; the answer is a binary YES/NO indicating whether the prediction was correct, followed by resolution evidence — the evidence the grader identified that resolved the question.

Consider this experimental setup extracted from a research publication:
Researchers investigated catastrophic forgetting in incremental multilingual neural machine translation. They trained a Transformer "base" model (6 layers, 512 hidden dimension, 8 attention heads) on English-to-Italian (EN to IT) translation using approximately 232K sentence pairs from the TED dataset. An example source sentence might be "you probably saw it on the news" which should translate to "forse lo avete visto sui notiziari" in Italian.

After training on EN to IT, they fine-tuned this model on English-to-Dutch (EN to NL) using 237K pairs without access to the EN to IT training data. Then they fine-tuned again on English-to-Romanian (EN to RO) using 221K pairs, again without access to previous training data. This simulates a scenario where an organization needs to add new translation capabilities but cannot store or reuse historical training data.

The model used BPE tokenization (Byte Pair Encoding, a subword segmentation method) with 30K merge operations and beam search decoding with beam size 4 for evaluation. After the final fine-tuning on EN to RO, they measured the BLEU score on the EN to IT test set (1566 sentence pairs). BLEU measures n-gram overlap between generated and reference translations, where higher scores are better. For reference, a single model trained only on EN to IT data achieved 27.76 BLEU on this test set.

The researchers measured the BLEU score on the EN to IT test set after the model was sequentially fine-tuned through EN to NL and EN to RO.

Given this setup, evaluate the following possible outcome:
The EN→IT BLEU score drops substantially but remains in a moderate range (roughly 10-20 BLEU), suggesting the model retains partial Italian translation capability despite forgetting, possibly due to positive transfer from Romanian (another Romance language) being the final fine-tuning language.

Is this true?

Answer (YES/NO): NO